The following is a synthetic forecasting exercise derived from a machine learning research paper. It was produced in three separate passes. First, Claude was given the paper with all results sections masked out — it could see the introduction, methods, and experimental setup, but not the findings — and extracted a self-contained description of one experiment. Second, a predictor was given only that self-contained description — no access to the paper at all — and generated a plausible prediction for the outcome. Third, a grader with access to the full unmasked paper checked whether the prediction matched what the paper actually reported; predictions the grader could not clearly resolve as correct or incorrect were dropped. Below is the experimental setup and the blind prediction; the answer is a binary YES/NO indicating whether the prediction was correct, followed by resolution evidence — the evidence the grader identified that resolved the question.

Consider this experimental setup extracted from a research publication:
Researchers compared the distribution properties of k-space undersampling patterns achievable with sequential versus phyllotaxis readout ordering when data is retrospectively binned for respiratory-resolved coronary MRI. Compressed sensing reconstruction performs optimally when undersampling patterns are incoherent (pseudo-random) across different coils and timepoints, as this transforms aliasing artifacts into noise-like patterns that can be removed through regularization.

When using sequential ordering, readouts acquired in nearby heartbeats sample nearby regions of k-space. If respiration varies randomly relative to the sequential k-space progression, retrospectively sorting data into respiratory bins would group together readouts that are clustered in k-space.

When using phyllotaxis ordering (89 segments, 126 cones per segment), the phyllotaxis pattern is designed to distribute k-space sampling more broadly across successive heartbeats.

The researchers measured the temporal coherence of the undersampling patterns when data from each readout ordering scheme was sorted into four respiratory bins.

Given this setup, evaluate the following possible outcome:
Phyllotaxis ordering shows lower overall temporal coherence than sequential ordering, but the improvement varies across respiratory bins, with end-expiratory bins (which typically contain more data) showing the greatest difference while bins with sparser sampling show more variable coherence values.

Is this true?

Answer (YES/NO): NO